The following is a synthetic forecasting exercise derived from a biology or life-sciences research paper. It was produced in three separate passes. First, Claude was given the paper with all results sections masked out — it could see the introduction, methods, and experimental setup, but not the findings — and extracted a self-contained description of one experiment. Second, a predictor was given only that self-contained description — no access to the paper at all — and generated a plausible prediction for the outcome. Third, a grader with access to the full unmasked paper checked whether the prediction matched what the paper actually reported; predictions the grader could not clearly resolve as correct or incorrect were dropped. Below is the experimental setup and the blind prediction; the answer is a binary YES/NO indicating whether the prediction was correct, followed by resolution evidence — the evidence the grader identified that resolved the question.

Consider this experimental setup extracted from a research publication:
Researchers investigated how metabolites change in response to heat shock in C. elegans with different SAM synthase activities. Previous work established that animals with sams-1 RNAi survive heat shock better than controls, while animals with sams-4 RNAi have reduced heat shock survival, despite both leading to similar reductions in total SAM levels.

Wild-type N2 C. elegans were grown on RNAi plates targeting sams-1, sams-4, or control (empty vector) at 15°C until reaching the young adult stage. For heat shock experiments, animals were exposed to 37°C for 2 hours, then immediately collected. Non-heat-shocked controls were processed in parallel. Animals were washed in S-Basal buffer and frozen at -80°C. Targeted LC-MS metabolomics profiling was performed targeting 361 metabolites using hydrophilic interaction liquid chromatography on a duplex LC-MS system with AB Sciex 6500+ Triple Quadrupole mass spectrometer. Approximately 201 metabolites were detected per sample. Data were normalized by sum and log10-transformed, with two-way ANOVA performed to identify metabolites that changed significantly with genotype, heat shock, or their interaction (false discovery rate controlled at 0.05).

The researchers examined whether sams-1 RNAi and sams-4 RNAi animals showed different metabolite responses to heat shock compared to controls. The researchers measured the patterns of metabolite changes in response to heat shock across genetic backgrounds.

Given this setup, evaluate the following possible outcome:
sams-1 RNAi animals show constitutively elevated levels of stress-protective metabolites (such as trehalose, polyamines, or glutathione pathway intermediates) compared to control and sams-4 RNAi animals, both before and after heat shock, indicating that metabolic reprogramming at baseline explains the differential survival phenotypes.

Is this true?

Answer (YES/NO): NO